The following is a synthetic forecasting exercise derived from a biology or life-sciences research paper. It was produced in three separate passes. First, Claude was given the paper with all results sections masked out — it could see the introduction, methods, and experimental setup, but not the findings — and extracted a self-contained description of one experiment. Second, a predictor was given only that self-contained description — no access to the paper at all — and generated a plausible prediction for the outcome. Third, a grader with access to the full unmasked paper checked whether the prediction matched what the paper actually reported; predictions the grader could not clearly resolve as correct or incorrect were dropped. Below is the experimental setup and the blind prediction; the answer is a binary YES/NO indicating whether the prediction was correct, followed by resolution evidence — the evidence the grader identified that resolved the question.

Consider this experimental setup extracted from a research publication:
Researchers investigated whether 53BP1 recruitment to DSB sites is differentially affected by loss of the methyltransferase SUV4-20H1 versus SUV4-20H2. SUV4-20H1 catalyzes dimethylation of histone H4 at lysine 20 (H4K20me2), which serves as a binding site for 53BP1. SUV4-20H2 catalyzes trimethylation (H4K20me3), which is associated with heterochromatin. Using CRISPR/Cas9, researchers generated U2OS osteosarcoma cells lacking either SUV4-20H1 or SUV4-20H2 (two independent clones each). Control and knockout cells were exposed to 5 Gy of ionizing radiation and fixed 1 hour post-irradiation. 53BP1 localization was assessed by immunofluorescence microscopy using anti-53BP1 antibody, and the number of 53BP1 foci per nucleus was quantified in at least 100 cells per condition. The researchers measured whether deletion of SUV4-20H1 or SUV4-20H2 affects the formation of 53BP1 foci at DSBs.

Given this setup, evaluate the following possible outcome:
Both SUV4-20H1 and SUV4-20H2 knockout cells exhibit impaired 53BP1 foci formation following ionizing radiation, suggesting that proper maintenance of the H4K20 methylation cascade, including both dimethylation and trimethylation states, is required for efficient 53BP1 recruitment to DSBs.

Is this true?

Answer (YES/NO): NO